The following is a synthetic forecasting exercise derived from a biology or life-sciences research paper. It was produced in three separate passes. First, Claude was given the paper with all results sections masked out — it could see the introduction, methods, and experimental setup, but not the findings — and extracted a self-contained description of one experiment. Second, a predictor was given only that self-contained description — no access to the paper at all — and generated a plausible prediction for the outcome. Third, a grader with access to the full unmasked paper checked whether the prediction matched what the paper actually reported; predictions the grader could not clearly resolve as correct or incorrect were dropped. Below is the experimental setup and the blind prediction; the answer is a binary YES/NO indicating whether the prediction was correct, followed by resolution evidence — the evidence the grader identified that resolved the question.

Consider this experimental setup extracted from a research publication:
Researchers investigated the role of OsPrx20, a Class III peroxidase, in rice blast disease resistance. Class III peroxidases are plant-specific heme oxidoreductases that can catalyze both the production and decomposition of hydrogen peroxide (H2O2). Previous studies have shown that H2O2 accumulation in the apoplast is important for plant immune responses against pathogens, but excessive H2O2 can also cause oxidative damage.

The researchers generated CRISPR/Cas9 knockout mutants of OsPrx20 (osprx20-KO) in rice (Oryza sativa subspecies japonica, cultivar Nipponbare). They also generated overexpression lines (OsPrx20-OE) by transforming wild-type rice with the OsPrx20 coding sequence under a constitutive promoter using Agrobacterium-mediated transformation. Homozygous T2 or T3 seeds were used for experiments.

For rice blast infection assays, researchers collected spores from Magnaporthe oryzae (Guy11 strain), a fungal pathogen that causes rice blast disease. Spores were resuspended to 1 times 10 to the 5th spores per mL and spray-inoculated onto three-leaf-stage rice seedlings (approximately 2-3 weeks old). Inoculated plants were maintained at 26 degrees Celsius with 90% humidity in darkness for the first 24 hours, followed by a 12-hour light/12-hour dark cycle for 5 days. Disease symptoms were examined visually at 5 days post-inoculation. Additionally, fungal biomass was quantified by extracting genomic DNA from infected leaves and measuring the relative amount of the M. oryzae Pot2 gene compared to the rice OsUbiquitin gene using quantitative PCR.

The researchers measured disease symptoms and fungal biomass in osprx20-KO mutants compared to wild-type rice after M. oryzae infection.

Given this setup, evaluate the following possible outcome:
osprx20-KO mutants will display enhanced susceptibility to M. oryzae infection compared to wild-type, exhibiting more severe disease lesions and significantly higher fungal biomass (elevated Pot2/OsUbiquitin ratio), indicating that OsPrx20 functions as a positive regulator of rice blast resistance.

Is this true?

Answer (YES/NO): NO